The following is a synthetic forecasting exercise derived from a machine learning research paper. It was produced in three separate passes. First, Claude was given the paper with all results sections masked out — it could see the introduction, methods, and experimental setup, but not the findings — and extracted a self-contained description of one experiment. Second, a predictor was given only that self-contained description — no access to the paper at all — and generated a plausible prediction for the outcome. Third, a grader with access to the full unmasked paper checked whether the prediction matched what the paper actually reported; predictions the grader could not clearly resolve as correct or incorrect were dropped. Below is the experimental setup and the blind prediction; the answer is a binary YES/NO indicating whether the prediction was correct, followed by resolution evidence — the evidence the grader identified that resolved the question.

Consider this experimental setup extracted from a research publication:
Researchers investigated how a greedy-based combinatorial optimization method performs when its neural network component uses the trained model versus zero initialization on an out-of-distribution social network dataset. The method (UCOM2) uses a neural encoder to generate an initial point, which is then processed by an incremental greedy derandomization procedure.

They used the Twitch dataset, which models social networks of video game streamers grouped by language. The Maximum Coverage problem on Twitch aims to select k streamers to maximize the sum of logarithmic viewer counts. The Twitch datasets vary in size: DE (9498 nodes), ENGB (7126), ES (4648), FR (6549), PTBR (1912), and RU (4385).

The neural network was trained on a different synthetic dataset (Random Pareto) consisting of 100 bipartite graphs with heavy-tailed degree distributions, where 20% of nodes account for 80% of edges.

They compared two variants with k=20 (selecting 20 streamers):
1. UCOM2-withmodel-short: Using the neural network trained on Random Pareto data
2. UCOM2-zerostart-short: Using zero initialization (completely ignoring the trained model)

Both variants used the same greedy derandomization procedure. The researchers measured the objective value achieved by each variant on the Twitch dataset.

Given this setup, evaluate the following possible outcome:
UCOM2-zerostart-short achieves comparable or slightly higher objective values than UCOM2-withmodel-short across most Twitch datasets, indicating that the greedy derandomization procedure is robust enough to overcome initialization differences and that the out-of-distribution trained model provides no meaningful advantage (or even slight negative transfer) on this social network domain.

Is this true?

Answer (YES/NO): NO